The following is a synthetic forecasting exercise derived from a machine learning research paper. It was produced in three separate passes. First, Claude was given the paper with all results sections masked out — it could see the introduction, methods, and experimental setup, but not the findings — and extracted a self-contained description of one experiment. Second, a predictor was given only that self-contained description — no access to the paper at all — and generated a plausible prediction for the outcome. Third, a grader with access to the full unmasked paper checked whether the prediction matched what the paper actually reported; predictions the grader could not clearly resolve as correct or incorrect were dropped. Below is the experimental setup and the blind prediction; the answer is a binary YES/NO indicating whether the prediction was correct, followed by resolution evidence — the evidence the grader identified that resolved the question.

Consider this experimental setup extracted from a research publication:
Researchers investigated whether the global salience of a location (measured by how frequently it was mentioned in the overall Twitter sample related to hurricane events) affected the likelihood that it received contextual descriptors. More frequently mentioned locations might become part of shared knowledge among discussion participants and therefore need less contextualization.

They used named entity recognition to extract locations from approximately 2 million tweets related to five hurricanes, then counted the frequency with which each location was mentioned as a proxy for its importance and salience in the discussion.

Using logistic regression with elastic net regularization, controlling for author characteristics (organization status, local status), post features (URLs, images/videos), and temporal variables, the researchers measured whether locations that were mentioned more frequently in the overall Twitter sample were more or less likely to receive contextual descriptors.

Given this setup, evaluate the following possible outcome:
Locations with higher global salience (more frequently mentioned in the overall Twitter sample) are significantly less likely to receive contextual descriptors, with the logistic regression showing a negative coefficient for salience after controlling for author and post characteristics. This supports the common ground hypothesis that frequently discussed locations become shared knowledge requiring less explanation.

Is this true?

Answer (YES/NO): YES